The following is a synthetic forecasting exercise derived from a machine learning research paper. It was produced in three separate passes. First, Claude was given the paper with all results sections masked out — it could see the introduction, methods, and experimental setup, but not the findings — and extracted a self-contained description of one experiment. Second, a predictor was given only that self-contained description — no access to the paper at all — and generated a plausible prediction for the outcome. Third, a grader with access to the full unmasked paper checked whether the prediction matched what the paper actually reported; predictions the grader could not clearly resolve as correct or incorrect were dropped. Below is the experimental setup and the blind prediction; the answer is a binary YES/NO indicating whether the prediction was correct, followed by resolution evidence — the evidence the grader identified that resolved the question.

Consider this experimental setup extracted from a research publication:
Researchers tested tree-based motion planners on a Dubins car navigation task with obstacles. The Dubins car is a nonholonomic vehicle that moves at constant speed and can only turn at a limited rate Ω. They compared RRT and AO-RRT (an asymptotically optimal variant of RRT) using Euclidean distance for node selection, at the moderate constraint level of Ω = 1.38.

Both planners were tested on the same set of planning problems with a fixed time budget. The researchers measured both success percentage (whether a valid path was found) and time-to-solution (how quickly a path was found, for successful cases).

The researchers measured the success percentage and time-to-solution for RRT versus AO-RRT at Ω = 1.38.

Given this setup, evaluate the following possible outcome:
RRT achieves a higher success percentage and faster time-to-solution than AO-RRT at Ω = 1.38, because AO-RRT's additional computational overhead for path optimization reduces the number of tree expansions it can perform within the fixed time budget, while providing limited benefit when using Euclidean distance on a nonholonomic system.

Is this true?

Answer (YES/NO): YES